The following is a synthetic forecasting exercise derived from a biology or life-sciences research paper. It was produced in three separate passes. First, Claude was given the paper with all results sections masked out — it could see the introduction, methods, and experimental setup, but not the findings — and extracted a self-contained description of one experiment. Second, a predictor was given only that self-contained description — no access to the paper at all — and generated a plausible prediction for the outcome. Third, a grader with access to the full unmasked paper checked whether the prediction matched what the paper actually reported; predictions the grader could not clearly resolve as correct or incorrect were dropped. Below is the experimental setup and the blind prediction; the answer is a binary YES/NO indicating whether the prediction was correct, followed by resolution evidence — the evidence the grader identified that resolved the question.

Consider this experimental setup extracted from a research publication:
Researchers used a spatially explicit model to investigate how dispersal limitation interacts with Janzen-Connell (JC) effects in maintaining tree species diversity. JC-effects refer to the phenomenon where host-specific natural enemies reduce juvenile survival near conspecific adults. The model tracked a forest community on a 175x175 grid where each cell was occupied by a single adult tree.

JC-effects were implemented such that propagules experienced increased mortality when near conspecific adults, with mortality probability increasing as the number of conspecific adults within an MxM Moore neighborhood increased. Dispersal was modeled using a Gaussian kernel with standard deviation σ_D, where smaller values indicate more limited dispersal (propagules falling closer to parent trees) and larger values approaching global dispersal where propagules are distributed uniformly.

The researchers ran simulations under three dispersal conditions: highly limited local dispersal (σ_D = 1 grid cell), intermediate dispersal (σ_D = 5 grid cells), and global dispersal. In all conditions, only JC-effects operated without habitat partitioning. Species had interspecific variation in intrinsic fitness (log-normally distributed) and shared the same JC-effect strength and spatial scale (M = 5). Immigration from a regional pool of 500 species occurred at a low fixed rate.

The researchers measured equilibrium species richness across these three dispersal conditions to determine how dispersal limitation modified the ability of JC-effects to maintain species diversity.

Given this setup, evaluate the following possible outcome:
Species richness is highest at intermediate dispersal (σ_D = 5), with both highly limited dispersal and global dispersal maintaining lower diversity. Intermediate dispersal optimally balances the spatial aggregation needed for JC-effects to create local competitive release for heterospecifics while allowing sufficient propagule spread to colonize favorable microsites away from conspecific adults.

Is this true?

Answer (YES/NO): NO